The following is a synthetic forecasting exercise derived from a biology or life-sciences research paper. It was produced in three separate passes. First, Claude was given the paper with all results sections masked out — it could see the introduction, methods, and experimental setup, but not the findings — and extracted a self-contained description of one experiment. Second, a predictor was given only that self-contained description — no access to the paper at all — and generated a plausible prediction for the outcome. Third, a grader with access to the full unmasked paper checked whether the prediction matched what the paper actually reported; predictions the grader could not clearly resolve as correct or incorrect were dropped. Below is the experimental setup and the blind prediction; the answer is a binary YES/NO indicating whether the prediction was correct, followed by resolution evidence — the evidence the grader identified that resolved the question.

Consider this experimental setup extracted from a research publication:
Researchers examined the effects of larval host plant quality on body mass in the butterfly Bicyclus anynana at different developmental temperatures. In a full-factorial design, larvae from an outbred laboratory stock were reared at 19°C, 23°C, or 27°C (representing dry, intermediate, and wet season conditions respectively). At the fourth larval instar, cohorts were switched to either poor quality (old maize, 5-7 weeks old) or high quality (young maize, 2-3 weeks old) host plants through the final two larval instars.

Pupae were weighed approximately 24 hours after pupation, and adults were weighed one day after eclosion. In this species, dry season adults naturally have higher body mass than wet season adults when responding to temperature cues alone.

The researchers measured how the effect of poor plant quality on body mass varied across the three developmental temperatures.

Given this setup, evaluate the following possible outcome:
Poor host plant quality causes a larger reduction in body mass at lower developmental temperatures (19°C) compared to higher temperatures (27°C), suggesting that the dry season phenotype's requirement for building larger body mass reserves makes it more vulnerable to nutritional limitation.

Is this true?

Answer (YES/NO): NO